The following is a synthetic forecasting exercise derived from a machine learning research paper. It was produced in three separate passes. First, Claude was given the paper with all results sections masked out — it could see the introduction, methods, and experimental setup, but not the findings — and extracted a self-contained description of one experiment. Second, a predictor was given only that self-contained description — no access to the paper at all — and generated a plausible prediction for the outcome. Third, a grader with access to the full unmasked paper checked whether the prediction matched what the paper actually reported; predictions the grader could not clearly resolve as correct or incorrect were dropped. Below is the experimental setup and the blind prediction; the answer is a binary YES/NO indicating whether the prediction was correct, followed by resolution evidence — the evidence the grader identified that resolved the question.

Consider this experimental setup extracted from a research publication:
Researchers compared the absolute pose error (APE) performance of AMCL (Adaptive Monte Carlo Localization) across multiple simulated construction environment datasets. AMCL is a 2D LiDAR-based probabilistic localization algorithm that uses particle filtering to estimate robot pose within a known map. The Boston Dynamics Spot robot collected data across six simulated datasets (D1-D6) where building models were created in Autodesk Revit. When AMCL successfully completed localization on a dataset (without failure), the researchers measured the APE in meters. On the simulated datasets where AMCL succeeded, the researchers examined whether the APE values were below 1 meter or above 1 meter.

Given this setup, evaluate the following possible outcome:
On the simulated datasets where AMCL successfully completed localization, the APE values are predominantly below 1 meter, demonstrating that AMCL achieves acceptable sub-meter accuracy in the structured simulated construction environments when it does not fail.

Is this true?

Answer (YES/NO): NO